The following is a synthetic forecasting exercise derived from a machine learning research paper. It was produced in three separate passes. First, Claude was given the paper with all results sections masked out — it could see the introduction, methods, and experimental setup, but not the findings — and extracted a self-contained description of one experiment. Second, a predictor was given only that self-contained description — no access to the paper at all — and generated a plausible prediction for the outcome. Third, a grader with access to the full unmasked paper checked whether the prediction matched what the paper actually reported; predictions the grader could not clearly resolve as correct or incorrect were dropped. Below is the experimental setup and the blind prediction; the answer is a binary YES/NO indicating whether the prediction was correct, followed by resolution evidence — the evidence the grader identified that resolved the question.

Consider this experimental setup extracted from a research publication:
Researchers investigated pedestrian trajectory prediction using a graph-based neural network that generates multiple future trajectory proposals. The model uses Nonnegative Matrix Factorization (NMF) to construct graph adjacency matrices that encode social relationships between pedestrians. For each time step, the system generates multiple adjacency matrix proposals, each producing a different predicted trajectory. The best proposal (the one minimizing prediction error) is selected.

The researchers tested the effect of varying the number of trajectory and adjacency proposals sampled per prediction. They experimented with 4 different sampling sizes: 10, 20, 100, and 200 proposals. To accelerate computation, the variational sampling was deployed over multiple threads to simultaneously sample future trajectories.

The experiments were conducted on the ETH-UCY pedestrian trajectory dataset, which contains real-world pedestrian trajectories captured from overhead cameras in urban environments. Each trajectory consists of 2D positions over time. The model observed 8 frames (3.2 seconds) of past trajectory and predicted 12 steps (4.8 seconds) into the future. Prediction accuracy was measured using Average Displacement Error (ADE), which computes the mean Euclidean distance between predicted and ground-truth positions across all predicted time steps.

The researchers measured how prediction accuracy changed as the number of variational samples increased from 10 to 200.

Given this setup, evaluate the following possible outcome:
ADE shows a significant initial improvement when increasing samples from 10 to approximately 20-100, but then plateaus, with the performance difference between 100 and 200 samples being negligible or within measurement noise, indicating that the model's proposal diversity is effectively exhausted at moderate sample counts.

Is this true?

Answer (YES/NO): NO